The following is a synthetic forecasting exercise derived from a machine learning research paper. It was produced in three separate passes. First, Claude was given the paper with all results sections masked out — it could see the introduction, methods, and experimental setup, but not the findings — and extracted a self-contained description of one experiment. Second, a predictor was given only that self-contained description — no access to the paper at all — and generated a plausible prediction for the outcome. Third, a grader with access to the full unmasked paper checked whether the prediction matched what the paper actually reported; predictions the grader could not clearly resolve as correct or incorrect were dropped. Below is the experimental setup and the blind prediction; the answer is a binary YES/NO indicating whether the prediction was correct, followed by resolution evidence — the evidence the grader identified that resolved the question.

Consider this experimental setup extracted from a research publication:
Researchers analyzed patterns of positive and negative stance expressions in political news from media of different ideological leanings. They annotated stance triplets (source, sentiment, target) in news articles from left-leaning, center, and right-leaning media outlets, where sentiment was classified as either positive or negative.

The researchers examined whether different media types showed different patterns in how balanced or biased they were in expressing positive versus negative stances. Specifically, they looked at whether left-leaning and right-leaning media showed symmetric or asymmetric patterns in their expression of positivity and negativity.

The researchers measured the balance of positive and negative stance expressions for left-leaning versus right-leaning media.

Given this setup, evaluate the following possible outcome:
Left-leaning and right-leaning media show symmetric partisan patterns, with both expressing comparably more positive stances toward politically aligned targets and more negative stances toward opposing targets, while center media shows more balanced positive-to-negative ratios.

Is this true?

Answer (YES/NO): NO